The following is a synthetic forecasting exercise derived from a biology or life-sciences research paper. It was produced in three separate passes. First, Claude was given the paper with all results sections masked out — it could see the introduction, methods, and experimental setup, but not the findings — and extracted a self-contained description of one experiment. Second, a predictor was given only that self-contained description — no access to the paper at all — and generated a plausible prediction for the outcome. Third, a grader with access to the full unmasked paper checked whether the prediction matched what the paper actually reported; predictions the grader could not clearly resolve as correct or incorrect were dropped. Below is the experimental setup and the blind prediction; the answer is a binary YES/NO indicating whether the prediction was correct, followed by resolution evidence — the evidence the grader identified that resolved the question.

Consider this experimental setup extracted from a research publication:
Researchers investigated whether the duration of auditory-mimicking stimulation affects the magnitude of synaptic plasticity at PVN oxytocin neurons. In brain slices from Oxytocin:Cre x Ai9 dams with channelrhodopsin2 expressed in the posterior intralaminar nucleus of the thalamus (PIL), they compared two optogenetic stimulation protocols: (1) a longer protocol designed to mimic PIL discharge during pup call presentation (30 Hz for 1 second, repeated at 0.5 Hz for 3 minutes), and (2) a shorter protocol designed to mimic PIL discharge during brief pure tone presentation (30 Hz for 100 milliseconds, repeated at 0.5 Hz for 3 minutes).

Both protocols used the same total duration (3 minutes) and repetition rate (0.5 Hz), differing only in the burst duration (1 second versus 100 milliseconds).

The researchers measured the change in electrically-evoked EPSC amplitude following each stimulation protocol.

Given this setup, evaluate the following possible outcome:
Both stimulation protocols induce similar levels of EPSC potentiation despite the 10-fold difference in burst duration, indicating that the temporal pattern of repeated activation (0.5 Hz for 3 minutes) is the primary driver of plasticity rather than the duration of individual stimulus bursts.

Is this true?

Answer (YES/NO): NO